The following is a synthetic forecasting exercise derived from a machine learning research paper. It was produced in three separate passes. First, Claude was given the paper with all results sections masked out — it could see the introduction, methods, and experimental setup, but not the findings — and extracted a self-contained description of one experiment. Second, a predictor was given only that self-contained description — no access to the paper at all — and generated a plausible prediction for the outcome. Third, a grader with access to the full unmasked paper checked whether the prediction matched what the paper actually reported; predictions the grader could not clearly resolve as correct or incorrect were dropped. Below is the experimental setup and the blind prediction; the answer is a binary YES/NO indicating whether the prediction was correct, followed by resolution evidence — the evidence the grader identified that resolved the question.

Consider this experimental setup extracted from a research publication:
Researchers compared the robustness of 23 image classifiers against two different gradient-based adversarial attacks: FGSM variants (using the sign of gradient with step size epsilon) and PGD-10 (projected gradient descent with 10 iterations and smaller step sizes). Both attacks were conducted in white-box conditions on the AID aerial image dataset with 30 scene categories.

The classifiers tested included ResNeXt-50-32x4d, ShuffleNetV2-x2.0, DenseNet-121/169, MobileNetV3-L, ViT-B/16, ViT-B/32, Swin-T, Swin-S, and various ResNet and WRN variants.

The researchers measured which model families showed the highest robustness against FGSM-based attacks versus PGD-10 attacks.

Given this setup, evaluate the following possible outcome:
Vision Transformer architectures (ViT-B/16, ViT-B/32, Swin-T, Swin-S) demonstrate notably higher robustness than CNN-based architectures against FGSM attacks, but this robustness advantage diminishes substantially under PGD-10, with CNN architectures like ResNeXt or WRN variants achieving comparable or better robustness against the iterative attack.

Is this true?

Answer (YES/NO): NO